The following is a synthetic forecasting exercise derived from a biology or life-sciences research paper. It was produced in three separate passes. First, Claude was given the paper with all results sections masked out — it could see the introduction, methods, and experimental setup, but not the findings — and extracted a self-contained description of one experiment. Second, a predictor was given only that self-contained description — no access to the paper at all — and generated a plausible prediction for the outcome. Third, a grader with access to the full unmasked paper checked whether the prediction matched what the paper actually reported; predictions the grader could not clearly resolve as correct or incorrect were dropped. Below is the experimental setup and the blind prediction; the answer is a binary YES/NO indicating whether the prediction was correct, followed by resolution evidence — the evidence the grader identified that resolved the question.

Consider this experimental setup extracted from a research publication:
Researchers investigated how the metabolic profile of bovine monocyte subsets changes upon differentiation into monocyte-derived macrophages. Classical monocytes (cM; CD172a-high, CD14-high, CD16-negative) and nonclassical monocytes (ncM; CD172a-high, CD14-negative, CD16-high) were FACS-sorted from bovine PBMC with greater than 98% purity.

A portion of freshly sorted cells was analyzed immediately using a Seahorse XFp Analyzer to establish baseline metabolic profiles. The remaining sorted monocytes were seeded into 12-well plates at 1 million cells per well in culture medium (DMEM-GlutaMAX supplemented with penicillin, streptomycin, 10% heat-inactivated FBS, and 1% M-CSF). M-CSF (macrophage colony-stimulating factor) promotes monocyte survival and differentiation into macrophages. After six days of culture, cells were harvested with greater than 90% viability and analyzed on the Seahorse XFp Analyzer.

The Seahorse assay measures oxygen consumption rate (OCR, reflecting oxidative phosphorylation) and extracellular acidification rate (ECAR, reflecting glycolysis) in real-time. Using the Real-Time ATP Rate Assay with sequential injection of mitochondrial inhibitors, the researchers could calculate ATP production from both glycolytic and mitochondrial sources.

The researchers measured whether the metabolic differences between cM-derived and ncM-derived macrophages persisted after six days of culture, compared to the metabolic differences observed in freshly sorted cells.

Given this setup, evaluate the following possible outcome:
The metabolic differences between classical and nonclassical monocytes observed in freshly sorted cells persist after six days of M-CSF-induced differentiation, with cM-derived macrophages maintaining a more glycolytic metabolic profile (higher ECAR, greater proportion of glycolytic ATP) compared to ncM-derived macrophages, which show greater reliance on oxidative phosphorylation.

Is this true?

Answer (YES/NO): YES